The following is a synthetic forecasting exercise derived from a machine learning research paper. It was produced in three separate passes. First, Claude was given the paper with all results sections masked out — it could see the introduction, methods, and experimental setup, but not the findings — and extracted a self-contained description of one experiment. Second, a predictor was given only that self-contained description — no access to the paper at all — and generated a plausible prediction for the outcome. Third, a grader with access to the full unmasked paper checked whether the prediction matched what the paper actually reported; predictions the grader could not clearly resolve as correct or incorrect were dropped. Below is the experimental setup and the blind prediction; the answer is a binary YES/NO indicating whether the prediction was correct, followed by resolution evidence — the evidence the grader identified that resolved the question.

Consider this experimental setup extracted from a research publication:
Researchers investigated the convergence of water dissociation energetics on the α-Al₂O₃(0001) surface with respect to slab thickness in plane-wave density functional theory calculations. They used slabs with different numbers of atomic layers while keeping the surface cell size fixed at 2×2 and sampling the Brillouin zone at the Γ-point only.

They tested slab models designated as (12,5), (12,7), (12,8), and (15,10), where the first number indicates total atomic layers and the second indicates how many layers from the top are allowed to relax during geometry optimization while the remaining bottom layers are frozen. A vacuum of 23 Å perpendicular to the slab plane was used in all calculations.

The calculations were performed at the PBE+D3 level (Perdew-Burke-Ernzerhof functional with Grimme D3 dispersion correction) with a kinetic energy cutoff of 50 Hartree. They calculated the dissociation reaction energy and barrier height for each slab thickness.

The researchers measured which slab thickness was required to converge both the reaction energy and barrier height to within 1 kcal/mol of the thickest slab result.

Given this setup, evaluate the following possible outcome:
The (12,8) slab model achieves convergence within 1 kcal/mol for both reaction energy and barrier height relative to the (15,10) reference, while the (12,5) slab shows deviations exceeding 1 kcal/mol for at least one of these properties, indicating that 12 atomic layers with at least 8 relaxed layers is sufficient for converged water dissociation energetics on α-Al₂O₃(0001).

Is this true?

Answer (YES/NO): NO